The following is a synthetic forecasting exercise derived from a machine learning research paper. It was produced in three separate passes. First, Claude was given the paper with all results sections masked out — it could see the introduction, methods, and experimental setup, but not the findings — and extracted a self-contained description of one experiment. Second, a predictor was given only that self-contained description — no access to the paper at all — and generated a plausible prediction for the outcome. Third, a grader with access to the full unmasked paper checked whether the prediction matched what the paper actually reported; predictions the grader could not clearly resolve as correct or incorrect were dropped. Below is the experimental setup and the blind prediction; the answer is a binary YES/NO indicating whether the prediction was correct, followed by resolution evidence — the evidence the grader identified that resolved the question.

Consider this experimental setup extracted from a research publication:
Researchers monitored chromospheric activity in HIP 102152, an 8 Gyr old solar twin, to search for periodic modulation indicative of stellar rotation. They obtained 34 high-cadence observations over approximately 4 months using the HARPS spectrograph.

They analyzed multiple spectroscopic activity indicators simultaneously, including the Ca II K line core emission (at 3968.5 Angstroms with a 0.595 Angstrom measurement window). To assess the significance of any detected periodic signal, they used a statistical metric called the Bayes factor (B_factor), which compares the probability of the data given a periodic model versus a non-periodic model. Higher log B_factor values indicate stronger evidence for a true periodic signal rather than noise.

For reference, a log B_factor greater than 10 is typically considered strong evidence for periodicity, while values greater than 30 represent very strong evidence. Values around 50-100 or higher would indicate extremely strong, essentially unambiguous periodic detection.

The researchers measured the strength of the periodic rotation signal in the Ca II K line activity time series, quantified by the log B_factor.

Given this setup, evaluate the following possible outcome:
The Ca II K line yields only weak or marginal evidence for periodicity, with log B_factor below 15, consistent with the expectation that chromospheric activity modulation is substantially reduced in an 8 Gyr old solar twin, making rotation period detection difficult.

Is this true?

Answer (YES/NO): NO